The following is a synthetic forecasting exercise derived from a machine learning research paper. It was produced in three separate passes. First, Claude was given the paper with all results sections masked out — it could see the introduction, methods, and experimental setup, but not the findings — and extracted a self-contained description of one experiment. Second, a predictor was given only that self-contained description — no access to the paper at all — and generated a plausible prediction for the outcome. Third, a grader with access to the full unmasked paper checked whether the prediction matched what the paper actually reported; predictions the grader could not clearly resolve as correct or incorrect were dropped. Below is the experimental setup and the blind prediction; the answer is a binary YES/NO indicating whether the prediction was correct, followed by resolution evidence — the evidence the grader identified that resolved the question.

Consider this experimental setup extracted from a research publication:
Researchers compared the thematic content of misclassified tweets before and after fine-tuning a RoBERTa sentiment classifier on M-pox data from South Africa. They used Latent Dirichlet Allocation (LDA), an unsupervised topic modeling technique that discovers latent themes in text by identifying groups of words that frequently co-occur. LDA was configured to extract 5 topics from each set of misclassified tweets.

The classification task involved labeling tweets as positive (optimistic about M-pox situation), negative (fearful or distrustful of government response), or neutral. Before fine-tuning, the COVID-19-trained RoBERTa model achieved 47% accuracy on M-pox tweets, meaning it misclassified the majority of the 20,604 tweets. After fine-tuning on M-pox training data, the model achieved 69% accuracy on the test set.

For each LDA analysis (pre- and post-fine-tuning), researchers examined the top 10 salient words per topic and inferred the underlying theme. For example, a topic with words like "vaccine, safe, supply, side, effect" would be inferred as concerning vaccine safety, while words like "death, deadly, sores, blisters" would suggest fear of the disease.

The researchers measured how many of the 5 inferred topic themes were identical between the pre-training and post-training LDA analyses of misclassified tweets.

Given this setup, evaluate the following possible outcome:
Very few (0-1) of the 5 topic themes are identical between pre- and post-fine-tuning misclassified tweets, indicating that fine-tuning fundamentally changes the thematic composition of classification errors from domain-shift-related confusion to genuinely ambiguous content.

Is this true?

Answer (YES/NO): NO